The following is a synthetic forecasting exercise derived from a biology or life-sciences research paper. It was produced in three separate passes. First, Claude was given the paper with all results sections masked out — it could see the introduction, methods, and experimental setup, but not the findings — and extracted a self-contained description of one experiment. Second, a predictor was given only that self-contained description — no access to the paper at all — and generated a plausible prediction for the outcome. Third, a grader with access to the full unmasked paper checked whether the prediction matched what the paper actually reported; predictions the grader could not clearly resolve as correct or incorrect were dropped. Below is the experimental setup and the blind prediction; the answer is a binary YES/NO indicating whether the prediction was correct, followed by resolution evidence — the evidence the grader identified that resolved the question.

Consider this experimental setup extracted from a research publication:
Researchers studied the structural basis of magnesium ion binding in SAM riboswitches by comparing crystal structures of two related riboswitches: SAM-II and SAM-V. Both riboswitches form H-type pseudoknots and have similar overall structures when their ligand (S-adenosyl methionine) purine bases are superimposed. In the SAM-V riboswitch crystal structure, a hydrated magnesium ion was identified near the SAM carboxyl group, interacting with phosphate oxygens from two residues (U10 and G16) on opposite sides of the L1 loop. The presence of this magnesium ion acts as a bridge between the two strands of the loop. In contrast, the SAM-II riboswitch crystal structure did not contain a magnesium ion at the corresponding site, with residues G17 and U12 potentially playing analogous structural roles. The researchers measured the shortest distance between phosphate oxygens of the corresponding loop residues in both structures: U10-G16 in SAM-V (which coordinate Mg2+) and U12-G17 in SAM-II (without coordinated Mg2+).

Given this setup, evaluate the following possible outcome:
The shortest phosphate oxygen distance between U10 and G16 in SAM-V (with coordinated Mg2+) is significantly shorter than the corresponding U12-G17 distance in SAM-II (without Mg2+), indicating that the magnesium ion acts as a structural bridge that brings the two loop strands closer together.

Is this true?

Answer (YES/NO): YES